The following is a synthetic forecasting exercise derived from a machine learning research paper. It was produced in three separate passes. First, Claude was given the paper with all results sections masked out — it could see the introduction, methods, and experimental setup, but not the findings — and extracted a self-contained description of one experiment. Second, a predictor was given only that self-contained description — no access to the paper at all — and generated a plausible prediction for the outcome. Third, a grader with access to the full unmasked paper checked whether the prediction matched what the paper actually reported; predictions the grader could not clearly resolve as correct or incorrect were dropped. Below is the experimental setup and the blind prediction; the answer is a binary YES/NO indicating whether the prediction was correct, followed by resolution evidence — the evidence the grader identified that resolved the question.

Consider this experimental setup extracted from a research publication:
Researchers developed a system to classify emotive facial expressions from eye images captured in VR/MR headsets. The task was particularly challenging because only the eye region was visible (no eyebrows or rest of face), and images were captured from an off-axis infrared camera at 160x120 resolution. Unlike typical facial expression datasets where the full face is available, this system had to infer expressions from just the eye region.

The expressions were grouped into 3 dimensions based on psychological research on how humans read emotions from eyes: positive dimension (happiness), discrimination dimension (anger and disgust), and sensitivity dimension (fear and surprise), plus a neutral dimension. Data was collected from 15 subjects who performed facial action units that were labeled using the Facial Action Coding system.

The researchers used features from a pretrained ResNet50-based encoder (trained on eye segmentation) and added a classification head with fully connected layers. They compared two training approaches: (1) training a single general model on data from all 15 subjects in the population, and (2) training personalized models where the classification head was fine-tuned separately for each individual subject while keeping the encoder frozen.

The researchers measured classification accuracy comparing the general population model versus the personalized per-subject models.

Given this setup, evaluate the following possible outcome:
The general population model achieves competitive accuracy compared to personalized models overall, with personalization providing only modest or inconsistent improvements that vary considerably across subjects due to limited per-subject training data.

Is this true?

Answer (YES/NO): NO